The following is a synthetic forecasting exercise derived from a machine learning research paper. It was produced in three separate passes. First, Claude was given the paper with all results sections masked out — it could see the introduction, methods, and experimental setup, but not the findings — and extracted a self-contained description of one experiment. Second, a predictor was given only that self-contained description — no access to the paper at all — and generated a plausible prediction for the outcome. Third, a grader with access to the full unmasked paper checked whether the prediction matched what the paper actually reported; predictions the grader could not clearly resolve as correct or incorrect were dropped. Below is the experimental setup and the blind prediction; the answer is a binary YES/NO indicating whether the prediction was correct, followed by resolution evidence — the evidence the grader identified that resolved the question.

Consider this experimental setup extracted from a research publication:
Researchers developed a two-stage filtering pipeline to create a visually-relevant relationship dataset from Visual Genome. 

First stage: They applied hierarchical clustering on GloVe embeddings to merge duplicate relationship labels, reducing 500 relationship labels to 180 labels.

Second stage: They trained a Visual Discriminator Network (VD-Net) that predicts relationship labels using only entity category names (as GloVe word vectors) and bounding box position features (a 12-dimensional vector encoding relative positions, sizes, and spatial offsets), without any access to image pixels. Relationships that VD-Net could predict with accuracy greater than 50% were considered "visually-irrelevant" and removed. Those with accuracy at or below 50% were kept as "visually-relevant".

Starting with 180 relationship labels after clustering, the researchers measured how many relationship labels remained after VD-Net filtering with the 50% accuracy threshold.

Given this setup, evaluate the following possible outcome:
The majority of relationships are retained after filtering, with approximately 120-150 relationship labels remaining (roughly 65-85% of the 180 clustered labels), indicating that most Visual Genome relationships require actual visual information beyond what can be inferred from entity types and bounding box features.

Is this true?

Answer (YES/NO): NO